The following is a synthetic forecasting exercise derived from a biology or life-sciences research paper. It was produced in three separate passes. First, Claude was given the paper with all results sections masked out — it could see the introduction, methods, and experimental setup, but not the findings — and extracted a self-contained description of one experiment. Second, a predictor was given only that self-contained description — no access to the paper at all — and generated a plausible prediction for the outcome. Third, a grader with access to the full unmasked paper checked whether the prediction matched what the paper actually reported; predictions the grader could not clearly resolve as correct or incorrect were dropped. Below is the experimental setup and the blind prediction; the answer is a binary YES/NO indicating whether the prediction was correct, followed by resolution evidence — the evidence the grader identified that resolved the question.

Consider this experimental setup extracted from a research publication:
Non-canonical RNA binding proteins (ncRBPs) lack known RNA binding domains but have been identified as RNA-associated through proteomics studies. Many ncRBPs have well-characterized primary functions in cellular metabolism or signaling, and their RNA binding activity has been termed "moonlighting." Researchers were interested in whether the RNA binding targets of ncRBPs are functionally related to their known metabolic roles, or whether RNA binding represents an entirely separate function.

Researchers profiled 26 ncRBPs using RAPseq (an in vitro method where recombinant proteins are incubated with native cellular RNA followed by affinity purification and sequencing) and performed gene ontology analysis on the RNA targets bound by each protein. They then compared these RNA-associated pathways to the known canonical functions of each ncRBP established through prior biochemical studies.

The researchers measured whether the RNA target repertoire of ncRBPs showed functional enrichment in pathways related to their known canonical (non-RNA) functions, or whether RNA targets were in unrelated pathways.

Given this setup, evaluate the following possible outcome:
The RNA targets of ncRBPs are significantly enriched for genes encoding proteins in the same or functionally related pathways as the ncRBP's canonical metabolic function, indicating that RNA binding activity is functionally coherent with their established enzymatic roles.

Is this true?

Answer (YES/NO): NO